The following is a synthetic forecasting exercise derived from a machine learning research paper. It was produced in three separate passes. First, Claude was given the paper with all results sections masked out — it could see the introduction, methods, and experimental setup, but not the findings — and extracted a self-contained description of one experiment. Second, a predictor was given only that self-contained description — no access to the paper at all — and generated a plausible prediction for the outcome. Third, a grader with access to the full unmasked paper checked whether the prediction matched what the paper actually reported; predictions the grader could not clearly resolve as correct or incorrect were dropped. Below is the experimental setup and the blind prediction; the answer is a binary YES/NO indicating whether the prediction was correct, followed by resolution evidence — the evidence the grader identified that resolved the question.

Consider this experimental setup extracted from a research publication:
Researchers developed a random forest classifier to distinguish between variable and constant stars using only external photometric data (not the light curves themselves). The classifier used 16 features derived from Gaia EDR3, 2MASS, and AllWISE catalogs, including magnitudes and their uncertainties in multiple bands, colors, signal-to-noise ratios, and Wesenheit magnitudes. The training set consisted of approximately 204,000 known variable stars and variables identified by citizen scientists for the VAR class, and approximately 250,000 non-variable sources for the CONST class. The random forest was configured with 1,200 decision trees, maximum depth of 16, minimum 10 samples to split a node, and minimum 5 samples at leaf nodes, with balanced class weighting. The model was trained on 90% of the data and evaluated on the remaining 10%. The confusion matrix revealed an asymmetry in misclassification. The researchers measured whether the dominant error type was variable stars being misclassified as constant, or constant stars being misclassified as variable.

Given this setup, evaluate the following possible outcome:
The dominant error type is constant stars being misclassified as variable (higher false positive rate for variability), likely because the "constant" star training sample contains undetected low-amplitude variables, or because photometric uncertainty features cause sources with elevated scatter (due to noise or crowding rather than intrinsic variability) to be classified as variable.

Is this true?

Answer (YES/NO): NO